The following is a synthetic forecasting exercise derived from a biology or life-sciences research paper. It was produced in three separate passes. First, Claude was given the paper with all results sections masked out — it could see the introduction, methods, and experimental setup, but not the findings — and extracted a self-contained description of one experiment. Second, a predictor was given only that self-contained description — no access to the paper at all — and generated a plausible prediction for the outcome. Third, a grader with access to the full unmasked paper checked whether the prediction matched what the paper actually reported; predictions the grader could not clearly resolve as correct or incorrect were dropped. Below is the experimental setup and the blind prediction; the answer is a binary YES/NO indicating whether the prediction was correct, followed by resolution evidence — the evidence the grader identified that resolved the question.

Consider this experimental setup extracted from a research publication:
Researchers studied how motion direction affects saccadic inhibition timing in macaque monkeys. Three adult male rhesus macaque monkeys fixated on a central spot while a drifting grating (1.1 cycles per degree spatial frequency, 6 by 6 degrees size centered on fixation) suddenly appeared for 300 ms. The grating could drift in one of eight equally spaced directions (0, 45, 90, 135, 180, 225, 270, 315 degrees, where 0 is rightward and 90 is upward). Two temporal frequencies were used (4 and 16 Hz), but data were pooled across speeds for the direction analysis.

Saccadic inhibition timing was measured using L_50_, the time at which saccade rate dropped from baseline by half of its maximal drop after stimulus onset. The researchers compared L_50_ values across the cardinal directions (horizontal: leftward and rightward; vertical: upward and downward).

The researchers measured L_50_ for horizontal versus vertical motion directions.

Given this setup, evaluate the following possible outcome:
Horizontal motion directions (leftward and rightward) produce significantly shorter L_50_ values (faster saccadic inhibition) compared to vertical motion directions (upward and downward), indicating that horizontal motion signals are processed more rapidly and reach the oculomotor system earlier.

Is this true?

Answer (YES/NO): YES